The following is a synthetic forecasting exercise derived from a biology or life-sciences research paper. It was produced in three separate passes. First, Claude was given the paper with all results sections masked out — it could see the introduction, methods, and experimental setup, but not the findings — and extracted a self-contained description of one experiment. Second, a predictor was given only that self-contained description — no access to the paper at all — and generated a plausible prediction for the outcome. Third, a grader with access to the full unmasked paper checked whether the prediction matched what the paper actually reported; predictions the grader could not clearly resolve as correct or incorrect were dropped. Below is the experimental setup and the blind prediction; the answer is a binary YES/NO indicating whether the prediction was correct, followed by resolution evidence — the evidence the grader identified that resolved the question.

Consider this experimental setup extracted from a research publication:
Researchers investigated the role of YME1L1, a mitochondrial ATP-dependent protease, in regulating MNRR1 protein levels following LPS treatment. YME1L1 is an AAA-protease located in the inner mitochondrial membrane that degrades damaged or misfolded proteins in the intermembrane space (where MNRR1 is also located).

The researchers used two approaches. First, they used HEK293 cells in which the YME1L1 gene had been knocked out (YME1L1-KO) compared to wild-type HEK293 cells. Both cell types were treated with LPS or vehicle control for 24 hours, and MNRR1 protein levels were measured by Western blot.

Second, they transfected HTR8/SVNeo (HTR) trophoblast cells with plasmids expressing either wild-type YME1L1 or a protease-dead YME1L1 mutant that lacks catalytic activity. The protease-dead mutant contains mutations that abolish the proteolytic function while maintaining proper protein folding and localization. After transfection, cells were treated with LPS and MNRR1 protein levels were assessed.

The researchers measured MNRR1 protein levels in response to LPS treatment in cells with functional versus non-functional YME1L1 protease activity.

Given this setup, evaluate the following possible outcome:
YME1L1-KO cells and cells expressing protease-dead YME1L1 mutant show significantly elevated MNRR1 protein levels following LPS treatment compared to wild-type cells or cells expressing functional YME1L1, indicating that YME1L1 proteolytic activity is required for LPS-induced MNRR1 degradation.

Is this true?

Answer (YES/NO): YES